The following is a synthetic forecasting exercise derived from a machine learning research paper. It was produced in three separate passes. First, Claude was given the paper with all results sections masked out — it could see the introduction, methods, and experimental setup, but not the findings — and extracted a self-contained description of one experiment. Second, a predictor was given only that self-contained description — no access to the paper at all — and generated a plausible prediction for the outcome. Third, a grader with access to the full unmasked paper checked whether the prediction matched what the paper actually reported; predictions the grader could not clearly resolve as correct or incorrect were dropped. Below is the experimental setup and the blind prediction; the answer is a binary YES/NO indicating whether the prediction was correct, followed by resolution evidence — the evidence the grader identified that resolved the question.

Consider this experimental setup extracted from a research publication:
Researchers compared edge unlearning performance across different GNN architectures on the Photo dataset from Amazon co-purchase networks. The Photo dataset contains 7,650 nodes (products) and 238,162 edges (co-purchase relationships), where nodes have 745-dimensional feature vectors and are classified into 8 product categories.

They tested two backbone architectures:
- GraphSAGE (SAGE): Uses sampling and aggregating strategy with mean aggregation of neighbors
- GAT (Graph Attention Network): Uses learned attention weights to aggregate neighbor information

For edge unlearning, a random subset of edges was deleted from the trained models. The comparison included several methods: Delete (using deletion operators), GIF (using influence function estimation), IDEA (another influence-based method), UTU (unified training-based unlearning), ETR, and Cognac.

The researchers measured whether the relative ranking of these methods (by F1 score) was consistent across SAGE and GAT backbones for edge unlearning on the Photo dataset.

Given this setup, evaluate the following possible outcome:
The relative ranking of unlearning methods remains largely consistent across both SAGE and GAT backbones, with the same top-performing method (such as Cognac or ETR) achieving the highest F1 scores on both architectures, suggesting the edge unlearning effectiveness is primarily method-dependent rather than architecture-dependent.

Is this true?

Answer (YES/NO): NO